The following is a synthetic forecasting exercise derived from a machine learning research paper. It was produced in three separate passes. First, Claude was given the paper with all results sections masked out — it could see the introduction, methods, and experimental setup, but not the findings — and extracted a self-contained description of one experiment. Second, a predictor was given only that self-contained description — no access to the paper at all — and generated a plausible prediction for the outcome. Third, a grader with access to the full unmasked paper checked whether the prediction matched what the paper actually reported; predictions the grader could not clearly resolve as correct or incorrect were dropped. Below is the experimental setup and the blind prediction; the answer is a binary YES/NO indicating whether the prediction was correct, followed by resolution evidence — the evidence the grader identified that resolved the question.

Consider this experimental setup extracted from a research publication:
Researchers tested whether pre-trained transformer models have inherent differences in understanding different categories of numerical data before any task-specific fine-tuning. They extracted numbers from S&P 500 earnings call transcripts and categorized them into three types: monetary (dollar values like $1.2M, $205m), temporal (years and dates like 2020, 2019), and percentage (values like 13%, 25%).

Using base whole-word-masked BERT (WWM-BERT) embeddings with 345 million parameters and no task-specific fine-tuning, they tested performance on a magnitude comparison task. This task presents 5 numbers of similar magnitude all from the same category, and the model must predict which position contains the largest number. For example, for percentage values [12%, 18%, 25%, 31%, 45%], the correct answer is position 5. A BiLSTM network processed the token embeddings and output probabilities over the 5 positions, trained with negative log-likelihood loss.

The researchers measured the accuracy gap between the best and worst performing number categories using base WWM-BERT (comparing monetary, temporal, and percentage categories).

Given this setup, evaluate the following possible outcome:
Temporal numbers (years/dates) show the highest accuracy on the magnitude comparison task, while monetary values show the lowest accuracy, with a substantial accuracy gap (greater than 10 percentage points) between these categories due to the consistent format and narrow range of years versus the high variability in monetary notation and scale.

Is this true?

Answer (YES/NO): NO